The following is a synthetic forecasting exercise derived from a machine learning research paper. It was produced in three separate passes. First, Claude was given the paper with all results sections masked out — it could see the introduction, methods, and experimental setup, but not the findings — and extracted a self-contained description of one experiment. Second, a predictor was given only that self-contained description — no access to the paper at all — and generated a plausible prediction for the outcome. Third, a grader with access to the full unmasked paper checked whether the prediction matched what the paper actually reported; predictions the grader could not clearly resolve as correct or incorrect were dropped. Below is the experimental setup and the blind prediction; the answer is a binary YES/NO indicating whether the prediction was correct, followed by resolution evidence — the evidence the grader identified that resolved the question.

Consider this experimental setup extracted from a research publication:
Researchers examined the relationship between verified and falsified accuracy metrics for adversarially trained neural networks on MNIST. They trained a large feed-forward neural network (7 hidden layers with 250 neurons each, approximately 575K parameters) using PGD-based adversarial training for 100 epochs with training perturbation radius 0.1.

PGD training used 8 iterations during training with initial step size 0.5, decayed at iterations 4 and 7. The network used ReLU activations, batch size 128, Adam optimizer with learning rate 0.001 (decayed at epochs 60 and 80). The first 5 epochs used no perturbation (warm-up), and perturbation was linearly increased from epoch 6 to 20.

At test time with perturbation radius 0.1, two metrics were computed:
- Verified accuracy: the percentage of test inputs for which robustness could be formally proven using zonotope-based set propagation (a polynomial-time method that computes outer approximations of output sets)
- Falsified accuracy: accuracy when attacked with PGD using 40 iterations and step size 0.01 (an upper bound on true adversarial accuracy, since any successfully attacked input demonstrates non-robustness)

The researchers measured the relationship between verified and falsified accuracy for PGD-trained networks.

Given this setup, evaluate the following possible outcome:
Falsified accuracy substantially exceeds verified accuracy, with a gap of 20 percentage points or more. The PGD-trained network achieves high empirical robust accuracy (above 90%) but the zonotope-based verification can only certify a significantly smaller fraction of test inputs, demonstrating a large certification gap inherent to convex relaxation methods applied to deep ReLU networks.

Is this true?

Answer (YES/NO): YES